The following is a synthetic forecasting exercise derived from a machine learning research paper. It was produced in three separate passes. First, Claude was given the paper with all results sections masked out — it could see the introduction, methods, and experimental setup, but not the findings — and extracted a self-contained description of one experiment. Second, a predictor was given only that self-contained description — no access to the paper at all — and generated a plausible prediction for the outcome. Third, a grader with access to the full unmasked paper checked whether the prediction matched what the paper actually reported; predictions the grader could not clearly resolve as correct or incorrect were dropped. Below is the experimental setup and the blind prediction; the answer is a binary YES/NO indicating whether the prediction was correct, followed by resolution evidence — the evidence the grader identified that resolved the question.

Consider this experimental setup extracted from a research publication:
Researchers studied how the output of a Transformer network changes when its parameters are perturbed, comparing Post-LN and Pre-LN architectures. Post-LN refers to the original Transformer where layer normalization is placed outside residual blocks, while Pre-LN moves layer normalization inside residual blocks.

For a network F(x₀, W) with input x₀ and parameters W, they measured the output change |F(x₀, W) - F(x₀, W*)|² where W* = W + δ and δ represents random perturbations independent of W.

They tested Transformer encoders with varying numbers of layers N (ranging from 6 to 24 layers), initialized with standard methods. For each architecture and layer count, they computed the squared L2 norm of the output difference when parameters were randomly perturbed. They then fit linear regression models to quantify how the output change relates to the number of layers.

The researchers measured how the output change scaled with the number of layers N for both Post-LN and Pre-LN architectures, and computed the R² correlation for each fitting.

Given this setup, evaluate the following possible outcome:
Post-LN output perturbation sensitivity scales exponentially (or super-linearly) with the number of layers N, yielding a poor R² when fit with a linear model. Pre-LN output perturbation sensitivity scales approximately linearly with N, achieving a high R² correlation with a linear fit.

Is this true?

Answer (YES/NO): NO